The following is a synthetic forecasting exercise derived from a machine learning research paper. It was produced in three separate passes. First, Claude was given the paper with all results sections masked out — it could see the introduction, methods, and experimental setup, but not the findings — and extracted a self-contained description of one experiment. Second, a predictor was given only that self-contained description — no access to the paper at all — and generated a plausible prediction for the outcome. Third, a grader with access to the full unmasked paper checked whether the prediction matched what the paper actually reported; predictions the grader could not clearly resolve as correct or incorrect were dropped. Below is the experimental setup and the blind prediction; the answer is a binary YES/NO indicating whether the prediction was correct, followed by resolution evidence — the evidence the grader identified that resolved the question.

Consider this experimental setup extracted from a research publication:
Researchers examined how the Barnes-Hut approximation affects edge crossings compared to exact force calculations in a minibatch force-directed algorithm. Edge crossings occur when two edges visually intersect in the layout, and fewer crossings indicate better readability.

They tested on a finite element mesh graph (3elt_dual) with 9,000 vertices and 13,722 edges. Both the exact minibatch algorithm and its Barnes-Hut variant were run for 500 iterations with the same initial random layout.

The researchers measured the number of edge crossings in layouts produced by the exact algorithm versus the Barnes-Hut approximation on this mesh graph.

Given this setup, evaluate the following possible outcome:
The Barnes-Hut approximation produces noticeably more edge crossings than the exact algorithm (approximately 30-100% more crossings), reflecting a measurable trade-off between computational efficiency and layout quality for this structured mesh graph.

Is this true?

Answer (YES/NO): NO